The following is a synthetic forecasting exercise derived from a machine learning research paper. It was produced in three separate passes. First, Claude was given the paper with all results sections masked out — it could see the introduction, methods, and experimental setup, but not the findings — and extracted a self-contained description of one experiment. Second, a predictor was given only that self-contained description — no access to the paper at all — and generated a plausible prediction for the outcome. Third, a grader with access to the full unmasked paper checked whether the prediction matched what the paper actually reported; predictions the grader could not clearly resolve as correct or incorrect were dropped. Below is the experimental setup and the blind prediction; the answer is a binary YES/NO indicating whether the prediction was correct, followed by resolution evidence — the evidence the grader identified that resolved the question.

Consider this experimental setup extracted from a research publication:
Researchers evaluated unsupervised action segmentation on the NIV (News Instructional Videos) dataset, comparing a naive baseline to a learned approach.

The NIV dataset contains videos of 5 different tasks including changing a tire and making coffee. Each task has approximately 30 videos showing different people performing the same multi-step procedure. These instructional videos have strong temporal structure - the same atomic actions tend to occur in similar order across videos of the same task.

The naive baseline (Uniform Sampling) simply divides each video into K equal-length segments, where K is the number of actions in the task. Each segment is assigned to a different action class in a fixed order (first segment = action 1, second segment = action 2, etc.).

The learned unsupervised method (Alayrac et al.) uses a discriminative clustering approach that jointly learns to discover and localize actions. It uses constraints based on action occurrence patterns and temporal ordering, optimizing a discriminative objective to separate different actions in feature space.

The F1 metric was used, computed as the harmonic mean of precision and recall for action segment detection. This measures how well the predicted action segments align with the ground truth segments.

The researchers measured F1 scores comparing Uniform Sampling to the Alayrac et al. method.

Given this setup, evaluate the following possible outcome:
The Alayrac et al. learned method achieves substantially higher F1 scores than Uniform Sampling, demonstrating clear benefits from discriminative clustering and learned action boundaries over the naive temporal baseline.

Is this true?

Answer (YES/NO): YES